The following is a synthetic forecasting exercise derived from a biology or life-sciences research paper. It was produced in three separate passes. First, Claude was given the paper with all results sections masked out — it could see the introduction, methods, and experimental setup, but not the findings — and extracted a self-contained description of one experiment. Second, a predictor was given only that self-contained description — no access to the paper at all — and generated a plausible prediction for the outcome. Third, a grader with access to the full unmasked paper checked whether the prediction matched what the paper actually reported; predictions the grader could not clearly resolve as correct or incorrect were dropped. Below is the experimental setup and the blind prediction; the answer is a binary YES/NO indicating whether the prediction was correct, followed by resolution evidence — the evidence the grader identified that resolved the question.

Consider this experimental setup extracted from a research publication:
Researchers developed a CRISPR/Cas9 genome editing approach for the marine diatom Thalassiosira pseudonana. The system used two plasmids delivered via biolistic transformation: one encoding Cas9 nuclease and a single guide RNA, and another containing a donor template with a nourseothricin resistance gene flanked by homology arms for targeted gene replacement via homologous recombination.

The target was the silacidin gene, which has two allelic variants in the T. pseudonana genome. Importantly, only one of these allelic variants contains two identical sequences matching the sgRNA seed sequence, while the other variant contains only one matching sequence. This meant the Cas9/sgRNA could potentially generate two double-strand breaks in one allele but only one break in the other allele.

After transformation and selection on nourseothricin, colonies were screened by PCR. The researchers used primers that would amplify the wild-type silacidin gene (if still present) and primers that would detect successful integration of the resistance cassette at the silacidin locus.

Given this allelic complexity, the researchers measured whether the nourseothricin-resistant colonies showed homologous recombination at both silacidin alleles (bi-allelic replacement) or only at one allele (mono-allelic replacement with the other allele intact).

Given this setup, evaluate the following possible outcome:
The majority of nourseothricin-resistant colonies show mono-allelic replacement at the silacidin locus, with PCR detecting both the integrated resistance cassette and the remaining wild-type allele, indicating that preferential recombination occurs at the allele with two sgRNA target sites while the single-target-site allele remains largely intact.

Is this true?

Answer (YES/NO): YES